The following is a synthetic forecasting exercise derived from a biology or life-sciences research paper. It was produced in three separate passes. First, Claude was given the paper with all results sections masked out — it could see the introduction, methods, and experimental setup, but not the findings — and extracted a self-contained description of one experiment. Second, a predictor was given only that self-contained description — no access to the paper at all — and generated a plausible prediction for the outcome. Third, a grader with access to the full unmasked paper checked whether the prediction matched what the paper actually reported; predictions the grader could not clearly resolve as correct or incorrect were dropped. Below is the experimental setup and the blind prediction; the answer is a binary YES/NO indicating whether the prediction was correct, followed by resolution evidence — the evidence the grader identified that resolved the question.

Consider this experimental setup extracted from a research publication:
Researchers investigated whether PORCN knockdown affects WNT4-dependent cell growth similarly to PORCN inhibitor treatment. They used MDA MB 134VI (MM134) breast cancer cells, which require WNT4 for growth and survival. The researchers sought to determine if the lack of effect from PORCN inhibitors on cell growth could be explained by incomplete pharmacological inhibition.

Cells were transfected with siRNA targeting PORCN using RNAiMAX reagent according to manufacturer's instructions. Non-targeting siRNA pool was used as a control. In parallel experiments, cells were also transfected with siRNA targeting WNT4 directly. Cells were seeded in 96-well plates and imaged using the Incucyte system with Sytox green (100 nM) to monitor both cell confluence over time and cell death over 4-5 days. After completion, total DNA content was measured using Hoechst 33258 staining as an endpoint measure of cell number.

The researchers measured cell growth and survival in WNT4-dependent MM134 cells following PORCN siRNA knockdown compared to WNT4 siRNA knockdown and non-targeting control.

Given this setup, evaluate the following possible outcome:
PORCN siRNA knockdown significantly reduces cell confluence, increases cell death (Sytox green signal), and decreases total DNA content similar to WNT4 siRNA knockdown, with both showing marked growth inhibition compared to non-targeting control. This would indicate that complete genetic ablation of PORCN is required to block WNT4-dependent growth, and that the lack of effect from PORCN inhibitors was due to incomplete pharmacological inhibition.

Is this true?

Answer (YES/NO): NO